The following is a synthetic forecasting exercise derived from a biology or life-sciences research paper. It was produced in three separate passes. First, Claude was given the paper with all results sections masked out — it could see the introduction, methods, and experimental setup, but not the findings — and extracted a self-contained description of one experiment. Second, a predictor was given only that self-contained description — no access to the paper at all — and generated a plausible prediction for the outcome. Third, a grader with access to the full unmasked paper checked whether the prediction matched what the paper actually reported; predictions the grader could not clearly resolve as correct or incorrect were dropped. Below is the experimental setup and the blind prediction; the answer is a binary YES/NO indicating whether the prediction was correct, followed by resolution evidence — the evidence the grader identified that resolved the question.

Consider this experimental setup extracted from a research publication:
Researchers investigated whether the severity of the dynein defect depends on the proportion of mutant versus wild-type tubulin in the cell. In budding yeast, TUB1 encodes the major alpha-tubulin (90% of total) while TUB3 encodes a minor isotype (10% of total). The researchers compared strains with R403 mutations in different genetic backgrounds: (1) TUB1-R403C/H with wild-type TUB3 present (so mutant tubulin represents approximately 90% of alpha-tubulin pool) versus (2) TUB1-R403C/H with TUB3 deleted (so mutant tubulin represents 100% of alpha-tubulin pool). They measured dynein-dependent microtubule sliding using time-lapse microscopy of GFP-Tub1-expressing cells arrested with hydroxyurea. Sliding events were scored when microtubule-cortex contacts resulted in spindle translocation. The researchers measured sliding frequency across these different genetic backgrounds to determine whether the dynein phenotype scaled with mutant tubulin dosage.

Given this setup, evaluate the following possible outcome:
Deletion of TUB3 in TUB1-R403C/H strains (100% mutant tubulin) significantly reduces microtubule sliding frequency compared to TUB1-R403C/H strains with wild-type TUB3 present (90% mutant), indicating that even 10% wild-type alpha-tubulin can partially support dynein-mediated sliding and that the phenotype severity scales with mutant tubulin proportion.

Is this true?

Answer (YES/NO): YES